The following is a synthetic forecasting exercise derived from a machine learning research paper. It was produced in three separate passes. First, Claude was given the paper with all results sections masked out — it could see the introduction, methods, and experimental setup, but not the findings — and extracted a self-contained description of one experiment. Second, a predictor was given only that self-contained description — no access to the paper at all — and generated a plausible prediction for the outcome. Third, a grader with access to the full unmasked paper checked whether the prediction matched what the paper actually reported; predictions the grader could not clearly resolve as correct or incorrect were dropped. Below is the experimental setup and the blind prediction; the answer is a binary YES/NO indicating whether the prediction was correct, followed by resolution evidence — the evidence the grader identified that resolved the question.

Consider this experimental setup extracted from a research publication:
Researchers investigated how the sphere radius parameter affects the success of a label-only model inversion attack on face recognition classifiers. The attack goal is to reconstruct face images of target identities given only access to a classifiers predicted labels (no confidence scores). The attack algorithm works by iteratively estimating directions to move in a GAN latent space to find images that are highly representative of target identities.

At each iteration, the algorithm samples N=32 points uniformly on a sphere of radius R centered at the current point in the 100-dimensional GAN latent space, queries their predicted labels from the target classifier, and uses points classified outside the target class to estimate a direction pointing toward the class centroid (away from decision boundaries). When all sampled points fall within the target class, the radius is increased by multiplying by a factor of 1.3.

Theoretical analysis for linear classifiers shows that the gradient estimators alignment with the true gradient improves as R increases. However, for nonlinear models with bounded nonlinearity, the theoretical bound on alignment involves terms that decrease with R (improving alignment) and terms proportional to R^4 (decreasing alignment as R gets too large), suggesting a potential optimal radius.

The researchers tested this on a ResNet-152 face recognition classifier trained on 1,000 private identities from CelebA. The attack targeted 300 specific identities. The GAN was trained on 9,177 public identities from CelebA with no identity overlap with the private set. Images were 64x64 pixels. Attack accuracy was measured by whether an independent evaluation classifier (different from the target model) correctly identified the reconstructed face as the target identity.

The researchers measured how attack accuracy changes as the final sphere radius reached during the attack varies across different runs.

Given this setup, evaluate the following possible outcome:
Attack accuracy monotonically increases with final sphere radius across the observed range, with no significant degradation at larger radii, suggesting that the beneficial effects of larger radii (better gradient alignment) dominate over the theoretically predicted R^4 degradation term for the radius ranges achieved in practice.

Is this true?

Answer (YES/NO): NO